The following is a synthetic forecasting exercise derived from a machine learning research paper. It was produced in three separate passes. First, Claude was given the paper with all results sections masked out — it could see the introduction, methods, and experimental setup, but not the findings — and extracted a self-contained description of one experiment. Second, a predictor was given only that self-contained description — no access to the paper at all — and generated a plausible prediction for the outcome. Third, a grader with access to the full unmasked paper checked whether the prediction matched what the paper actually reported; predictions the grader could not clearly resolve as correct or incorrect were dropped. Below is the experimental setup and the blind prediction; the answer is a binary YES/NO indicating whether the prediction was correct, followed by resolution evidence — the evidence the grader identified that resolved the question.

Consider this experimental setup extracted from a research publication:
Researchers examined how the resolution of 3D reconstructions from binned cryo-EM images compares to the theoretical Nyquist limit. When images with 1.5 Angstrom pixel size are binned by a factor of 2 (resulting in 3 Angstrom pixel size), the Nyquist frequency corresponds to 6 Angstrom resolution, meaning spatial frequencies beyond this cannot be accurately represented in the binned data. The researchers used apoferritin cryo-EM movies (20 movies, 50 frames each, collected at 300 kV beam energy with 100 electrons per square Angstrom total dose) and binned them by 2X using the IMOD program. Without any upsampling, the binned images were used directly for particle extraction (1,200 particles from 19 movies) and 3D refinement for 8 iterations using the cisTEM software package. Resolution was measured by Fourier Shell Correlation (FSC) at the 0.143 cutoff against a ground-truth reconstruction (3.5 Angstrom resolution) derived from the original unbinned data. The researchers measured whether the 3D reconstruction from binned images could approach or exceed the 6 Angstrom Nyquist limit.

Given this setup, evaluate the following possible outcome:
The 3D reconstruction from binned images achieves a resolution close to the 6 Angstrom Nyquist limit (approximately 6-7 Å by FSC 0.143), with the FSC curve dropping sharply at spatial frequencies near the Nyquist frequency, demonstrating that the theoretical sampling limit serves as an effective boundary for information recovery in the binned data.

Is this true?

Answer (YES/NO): YES